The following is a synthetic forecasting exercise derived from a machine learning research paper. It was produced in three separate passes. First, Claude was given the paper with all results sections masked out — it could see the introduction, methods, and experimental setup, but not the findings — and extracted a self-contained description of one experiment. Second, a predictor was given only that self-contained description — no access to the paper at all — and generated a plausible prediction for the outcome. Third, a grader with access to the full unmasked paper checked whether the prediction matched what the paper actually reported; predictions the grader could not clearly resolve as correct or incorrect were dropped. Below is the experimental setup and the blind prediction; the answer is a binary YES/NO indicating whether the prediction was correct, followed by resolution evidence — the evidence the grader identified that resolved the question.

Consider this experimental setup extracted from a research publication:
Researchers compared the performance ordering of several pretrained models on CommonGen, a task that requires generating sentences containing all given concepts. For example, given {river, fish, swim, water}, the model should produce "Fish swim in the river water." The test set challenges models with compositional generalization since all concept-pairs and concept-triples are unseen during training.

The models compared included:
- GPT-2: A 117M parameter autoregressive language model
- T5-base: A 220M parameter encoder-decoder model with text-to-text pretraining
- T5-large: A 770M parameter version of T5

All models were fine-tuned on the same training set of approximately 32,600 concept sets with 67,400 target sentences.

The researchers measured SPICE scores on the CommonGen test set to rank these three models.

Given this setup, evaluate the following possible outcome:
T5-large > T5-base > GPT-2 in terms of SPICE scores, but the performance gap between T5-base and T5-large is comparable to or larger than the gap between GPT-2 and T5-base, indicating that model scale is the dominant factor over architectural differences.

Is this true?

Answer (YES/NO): NO